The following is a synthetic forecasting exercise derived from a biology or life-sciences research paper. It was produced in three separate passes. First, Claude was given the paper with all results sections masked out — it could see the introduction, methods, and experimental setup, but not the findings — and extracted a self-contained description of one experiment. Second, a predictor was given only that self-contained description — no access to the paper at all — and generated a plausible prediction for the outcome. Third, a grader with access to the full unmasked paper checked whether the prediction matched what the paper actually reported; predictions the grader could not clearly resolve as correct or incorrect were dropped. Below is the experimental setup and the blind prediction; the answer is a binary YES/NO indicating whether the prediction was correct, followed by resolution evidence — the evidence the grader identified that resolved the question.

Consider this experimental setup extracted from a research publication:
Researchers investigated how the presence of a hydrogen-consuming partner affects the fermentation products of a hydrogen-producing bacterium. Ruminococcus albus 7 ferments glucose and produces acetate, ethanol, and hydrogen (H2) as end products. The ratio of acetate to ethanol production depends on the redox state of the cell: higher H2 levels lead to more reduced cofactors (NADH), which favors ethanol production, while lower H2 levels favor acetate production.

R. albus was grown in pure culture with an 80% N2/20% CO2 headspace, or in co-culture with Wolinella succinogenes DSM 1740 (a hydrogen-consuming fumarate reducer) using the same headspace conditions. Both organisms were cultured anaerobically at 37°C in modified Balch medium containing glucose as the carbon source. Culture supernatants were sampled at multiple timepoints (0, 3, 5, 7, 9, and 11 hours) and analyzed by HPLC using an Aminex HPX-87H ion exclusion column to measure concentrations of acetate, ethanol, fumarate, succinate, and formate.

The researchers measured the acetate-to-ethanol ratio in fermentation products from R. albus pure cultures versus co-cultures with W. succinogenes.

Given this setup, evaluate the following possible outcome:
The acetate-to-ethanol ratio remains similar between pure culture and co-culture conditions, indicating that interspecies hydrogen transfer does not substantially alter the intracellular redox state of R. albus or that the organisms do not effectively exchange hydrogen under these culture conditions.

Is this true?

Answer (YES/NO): NO